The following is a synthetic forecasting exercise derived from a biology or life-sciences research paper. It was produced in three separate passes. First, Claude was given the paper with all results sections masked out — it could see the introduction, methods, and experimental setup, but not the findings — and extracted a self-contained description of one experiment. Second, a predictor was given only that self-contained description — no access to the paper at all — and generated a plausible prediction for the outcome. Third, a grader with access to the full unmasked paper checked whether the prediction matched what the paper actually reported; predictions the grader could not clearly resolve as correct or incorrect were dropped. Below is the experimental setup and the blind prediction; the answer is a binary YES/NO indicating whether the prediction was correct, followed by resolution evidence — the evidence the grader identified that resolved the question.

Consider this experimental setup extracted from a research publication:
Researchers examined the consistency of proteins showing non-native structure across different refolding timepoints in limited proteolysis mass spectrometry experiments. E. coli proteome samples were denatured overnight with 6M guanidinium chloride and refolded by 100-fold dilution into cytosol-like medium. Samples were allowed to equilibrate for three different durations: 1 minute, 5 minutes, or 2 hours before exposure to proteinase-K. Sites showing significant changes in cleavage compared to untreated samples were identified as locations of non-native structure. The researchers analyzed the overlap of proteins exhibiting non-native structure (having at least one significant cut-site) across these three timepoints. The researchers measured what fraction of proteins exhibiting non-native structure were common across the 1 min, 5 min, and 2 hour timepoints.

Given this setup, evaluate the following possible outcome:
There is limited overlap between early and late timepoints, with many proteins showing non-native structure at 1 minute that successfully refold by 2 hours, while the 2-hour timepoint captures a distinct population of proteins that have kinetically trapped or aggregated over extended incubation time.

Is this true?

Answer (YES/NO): NO